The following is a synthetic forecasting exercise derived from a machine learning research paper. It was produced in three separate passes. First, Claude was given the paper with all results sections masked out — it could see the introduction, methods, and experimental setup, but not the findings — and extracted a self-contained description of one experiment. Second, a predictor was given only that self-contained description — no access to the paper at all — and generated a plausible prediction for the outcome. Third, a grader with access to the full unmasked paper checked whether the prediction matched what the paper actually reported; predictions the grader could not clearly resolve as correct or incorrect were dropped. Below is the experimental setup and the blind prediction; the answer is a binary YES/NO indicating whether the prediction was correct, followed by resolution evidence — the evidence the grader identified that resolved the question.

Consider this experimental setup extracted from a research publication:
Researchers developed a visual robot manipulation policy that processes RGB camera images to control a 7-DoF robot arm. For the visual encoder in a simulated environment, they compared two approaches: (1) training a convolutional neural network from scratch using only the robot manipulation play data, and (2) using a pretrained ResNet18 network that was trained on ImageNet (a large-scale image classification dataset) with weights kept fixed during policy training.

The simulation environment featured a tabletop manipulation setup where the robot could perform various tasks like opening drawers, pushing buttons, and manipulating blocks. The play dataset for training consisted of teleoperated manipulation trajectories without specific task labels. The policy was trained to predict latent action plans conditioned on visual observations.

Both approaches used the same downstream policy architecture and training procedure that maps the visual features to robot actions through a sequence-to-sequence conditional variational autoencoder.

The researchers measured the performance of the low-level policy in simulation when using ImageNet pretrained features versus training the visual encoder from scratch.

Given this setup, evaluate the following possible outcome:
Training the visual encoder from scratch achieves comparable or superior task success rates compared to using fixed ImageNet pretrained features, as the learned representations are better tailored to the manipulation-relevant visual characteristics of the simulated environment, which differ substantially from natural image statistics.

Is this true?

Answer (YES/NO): YES